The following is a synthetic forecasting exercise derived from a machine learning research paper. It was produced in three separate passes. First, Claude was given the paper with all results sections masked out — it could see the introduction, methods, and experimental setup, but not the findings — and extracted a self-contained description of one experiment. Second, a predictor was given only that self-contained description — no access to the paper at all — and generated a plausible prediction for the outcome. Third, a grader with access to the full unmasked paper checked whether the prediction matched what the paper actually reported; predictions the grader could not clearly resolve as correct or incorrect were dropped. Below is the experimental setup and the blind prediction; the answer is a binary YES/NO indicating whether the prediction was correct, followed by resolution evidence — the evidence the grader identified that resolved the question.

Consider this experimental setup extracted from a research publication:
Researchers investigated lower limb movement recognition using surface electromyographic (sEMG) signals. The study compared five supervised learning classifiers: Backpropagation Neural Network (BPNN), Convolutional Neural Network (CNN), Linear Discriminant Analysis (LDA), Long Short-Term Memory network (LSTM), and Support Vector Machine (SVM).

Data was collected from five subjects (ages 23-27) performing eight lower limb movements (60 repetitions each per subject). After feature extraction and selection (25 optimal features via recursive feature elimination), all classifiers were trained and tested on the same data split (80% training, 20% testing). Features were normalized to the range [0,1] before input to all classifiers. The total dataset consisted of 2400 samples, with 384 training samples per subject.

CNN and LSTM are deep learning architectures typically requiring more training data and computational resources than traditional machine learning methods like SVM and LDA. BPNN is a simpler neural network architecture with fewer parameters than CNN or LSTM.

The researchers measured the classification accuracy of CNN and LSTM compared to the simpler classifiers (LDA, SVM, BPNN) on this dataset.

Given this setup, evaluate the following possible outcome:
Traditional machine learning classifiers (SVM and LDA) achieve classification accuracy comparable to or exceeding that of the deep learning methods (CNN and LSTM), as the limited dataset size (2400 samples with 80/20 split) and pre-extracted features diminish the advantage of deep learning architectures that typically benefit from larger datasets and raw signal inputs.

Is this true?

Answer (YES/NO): YES